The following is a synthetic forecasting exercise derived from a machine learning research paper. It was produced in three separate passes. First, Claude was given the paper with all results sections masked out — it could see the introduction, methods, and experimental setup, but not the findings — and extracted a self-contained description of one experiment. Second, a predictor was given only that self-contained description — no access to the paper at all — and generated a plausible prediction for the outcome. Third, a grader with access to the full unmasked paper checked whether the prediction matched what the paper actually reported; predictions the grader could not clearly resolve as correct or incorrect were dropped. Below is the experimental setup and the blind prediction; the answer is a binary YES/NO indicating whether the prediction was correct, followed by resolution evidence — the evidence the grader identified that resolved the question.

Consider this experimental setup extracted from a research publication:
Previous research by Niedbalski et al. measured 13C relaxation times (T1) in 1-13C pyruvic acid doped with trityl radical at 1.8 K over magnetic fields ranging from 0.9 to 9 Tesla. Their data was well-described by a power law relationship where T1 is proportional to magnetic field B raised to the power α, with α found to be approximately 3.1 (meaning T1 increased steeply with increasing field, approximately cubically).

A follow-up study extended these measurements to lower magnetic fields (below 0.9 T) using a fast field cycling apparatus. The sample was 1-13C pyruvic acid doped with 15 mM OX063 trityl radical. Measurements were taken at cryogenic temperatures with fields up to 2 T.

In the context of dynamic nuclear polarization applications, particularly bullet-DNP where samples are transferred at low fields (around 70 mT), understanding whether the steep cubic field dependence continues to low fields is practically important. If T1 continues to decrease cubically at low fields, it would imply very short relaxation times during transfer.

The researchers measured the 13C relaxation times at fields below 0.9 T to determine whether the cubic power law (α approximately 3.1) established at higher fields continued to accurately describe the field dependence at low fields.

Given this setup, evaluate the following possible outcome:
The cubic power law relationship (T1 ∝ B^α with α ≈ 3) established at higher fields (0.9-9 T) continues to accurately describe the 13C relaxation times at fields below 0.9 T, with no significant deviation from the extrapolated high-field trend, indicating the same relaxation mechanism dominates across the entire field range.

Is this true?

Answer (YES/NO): NO